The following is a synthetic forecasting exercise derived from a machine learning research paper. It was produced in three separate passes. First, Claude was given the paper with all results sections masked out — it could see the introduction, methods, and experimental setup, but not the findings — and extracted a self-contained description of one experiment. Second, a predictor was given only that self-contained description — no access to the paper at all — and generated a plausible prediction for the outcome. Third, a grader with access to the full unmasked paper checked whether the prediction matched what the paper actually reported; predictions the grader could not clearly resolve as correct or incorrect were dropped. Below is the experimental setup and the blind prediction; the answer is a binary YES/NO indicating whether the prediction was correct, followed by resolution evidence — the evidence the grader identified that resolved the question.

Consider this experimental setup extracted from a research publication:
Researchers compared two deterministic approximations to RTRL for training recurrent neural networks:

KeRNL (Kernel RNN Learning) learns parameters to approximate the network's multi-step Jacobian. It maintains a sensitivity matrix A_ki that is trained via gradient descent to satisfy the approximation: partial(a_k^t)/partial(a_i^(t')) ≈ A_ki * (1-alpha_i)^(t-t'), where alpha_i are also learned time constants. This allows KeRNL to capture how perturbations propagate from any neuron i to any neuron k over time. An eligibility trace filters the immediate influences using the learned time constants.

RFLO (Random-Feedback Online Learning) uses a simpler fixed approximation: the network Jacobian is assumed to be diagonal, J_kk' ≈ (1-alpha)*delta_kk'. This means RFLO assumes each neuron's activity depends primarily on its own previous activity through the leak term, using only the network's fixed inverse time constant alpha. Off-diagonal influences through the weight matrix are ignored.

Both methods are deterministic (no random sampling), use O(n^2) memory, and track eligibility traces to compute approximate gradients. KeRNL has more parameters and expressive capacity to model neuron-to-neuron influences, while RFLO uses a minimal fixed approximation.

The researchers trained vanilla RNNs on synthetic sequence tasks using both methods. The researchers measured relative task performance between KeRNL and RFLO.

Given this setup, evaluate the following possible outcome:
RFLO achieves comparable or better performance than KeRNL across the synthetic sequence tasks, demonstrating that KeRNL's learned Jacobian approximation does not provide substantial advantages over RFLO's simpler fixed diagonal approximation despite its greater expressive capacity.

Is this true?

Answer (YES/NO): YES